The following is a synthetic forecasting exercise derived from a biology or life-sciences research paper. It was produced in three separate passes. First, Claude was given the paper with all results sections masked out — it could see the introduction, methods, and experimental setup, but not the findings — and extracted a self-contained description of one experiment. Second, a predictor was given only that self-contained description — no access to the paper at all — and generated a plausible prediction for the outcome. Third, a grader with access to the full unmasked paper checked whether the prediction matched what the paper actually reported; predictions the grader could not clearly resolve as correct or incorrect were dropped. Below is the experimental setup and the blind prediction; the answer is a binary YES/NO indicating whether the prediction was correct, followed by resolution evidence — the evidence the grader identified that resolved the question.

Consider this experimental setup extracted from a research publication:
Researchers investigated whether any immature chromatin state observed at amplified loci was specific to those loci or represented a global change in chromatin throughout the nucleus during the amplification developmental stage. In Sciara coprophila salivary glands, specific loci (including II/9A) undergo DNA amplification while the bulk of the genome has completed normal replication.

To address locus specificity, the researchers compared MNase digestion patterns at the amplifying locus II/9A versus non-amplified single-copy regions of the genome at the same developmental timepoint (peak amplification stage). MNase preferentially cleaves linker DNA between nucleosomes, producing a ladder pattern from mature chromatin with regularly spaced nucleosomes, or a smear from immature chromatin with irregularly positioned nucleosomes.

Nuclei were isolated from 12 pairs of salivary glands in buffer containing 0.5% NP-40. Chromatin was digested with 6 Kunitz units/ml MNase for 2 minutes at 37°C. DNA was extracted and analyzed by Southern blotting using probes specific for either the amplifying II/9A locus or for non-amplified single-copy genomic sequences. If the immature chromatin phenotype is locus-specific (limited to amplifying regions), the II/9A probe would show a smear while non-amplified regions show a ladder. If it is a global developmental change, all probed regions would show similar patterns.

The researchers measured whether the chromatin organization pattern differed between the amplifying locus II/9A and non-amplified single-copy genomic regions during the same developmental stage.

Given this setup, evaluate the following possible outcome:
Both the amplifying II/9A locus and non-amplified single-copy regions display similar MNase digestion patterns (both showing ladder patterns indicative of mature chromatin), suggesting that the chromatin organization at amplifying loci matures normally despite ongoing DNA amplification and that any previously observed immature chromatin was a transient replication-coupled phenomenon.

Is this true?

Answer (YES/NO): NO